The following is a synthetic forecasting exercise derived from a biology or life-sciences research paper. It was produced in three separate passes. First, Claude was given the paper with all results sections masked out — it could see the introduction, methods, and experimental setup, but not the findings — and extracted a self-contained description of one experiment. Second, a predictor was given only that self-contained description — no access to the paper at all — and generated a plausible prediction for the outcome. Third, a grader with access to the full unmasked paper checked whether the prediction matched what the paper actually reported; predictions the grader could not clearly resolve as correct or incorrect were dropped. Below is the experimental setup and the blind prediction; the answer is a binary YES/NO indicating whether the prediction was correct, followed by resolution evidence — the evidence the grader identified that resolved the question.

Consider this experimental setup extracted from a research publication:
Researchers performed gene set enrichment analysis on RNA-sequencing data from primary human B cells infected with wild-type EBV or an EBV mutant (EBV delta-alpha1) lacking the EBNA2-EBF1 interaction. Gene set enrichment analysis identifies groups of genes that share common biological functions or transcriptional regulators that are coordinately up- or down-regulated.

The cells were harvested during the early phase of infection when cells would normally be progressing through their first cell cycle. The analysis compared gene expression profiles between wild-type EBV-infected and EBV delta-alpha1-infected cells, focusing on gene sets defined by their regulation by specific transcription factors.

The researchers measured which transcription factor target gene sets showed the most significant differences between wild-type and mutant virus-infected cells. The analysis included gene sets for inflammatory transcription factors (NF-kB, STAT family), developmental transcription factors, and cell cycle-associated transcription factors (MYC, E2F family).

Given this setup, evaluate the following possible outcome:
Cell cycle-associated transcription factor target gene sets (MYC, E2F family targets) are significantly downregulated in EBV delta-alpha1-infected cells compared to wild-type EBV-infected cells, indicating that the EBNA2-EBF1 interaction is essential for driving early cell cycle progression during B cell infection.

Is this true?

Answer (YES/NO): YES